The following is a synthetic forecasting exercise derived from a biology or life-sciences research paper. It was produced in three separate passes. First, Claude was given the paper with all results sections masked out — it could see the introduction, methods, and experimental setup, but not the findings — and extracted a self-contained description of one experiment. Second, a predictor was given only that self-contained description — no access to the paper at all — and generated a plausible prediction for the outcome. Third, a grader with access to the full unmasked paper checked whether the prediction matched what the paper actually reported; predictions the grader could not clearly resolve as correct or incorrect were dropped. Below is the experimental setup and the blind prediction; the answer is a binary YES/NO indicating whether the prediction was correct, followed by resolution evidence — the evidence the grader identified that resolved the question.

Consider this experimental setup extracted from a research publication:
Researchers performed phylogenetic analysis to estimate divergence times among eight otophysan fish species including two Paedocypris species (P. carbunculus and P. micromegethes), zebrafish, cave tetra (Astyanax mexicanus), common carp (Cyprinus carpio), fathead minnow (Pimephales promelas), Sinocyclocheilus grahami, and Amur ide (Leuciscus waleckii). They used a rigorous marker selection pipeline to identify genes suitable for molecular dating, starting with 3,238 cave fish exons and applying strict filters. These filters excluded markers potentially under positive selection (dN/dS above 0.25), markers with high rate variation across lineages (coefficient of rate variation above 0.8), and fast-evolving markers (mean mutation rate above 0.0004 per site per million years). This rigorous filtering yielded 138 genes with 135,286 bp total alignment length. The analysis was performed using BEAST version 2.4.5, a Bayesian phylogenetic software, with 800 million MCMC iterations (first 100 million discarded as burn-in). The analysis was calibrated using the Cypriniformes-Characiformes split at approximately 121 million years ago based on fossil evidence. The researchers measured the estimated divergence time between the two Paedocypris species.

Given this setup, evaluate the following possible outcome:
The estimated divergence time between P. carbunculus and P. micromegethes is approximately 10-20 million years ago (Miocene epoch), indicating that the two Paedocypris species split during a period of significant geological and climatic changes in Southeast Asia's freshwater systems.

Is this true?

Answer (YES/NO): YES